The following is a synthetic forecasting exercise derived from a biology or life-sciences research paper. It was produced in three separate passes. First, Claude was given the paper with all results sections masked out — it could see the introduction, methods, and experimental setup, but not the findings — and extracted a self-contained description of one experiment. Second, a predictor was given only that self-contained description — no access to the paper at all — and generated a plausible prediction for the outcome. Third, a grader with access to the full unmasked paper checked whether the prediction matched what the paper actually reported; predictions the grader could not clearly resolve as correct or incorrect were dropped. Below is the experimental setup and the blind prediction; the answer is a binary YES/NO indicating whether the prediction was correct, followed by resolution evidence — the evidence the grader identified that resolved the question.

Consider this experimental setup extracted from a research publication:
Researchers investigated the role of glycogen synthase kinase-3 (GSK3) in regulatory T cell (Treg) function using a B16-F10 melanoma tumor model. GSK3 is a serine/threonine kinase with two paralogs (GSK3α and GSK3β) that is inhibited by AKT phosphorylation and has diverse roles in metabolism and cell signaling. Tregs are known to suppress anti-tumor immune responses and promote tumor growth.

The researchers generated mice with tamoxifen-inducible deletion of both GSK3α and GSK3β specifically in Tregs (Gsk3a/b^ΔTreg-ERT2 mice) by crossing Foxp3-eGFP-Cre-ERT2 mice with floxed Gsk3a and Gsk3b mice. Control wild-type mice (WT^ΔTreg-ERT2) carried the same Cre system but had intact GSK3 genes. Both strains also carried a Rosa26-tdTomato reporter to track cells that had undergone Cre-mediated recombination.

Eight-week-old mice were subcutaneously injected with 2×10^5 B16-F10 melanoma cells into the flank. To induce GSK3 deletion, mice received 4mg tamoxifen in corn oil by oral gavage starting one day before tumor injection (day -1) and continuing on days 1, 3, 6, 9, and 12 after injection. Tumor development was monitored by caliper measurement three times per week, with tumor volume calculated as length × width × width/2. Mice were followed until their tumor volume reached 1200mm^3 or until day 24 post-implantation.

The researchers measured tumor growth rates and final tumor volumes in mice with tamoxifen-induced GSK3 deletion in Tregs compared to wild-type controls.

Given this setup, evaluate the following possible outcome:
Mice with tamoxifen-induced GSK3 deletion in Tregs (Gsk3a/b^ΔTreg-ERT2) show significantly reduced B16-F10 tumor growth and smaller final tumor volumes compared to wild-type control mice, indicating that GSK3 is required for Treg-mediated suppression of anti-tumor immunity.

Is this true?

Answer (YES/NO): YES